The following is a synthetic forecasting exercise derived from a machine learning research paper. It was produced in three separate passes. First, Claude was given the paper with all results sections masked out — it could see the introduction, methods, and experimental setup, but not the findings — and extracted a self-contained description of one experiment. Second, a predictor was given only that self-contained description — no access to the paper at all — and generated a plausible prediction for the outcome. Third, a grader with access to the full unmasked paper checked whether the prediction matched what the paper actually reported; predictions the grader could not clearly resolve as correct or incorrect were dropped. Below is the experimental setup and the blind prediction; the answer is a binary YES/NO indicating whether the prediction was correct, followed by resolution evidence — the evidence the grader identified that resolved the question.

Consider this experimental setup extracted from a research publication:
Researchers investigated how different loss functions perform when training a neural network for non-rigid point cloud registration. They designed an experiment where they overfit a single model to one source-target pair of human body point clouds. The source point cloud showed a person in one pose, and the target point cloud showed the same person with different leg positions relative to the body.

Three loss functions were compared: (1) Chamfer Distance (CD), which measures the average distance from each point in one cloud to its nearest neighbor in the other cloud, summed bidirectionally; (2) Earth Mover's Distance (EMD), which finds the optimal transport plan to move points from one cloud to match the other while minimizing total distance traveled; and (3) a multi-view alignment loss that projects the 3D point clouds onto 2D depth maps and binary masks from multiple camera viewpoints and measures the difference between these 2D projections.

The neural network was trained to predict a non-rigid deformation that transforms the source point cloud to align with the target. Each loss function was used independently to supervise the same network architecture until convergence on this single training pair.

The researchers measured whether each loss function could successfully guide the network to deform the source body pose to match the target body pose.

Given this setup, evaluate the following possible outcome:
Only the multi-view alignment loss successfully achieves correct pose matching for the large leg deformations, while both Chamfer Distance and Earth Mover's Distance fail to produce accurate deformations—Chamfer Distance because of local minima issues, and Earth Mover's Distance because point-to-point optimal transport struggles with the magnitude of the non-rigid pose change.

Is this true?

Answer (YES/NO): YES